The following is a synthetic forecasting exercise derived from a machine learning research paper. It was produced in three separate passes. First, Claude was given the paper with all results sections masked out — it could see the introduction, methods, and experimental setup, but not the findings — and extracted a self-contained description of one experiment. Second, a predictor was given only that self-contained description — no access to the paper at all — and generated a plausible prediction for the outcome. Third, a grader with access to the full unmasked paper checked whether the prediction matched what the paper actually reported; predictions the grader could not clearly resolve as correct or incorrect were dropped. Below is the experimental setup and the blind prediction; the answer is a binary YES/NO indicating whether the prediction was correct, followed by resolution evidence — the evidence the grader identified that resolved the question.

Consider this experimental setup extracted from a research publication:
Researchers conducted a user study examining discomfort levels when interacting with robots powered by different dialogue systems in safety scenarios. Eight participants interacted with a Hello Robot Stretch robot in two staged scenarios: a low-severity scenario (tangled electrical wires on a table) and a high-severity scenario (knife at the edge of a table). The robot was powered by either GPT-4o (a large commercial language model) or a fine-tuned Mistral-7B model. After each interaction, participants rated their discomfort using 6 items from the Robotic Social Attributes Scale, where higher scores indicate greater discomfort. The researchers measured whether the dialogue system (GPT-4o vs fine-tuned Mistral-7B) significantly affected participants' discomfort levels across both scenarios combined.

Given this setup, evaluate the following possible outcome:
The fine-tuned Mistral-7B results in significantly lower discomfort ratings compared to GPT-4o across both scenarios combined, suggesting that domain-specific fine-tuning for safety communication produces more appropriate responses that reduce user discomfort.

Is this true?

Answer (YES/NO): NO